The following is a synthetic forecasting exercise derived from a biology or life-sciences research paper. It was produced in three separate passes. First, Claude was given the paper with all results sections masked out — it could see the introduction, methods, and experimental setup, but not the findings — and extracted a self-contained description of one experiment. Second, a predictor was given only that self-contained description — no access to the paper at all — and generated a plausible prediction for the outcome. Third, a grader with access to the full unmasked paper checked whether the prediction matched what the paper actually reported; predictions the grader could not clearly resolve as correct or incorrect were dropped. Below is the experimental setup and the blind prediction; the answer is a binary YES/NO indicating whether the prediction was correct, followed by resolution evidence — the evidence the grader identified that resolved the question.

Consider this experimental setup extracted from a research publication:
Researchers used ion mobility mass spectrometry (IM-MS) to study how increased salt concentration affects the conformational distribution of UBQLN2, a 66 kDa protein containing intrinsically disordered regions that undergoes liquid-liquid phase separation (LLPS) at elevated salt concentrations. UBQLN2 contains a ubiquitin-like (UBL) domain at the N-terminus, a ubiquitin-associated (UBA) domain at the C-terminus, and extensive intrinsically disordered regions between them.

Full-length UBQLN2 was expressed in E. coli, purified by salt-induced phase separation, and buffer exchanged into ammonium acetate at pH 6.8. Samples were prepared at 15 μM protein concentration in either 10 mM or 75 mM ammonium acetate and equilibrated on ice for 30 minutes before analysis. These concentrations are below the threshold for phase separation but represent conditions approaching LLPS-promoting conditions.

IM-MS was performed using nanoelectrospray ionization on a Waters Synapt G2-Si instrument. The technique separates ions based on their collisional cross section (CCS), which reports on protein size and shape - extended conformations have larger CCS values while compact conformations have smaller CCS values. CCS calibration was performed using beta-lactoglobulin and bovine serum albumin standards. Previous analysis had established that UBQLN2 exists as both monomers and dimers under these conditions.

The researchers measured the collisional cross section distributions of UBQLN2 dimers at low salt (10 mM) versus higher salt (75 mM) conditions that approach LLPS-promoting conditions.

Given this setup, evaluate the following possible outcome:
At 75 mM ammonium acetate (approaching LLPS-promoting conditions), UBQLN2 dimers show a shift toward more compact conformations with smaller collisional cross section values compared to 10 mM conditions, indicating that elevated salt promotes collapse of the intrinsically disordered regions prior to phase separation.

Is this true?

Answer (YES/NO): NO